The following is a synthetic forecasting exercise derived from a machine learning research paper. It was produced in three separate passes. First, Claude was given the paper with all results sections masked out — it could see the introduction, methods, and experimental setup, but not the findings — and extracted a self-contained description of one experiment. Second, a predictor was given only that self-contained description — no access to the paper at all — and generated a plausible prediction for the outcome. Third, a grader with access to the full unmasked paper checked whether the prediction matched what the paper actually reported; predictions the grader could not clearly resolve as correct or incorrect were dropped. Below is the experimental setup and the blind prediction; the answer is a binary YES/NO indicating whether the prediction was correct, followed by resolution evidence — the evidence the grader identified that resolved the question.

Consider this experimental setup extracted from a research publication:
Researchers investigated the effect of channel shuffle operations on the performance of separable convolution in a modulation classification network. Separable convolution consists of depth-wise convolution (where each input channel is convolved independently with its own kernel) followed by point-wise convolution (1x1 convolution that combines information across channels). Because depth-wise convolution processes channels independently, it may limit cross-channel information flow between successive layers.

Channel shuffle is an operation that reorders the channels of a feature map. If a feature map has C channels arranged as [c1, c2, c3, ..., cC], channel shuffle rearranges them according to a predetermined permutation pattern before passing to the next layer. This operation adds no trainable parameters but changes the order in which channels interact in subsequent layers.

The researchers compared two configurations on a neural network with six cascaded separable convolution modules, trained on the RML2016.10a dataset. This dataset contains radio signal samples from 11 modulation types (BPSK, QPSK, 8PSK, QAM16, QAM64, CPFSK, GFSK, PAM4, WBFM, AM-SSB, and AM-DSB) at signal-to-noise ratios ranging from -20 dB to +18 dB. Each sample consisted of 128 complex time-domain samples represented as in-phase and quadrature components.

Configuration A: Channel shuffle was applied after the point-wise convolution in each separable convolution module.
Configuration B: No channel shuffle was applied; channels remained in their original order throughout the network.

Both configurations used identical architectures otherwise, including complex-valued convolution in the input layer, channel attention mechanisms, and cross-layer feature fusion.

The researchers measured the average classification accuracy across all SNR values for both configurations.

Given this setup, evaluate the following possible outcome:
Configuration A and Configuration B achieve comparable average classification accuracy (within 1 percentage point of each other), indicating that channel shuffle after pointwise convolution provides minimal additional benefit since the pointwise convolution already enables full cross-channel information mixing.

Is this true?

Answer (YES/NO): NO